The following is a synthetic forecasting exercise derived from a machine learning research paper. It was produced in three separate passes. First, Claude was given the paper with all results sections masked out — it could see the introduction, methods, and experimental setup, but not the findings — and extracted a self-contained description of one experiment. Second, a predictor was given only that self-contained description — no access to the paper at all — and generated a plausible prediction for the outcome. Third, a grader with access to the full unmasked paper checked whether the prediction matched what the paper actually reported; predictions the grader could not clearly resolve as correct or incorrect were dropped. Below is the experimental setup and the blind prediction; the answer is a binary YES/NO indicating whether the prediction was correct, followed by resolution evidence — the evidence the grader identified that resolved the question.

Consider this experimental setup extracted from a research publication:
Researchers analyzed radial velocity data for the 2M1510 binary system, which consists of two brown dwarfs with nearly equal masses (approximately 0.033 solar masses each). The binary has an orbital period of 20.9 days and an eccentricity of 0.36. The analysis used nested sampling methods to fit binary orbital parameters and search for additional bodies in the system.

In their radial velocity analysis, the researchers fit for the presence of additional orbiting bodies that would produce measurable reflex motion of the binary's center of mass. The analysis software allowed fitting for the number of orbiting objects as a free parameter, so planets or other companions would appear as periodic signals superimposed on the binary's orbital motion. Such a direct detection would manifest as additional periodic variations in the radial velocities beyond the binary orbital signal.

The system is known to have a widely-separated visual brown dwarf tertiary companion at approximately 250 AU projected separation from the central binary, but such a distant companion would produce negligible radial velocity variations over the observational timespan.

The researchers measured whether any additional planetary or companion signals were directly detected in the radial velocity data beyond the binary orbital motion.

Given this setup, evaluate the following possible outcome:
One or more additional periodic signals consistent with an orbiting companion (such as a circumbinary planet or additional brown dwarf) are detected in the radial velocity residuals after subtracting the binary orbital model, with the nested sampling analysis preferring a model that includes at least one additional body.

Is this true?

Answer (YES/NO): NO